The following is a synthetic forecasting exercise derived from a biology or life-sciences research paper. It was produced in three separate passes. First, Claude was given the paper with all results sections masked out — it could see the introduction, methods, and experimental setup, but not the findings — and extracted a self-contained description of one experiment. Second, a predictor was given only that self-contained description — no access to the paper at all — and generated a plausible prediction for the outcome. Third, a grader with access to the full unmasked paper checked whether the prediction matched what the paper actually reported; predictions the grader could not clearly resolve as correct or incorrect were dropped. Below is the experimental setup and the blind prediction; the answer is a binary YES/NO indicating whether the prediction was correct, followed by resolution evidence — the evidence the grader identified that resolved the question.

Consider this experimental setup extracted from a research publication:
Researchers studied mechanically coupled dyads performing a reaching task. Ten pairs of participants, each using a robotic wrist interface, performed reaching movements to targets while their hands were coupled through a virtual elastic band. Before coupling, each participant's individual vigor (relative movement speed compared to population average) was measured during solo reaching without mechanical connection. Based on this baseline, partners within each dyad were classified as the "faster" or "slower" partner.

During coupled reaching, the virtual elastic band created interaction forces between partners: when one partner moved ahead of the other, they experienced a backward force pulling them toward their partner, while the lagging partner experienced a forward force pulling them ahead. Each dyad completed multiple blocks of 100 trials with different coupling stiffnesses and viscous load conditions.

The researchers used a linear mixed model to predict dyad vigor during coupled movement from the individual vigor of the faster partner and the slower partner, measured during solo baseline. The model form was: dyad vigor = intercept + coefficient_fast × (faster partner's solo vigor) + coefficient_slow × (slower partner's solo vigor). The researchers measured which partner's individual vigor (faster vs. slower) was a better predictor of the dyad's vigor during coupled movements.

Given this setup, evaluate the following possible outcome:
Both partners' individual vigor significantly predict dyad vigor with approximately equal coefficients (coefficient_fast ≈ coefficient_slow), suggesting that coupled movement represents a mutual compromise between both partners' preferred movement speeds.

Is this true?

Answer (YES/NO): NO